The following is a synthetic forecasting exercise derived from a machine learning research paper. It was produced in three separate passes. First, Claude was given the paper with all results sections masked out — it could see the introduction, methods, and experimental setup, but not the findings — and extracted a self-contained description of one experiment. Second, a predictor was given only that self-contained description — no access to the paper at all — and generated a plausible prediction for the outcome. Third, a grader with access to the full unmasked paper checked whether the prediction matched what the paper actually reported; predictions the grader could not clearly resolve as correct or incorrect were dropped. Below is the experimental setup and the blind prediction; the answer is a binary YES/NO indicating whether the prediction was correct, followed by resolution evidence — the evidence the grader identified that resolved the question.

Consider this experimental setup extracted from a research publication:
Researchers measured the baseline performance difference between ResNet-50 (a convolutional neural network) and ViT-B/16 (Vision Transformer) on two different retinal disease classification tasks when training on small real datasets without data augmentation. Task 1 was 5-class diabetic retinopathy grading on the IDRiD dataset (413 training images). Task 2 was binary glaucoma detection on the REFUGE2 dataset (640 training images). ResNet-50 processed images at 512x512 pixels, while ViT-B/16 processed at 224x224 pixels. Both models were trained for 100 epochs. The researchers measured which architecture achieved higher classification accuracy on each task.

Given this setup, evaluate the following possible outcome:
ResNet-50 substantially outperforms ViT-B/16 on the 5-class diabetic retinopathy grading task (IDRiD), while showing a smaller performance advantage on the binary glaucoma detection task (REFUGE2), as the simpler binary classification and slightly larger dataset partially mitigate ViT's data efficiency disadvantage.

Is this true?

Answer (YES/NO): NO